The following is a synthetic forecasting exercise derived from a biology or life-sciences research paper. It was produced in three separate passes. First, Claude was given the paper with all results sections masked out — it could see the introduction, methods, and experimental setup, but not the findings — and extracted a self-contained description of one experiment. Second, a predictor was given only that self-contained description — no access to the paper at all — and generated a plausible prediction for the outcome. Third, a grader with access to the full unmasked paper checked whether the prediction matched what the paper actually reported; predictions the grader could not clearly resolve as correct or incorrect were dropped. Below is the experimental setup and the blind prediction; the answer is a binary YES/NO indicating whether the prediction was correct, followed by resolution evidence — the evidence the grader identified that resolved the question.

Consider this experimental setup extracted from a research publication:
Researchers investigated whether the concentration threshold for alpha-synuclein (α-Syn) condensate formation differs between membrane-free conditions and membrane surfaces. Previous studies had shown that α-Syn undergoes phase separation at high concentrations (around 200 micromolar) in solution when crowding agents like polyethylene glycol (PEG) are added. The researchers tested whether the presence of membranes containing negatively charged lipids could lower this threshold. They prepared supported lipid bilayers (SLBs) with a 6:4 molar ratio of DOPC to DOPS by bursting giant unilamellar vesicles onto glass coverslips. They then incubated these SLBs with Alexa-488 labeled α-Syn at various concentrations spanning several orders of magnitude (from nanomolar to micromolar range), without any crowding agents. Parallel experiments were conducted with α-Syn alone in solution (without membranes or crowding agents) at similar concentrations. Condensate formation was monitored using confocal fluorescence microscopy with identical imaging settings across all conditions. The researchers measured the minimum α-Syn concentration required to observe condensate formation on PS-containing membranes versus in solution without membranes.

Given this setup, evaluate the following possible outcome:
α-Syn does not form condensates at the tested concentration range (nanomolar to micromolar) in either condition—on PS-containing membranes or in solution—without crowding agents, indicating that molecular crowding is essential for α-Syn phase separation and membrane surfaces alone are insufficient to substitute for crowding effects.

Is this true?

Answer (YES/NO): NO